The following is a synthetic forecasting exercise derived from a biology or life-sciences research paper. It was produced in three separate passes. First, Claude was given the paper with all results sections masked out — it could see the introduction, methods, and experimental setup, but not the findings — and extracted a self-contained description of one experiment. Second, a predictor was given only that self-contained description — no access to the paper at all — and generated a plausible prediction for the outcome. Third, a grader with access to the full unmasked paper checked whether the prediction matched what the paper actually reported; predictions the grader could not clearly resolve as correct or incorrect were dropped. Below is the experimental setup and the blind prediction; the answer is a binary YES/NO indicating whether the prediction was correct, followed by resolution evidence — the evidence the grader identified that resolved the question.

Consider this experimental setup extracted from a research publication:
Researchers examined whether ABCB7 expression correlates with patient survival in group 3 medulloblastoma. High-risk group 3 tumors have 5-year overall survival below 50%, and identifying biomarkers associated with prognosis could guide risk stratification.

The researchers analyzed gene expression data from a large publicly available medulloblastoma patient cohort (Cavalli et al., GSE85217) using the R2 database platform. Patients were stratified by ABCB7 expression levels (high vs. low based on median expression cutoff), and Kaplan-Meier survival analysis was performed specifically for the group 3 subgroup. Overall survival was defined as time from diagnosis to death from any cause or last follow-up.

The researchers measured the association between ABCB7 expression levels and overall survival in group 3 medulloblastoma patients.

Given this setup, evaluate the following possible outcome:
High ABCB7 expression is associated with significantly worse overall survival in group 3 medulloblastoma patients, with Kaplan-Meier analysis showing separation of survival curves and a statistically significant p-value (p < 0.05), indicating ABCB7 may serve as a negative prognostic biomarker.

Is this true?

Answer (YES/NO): YES